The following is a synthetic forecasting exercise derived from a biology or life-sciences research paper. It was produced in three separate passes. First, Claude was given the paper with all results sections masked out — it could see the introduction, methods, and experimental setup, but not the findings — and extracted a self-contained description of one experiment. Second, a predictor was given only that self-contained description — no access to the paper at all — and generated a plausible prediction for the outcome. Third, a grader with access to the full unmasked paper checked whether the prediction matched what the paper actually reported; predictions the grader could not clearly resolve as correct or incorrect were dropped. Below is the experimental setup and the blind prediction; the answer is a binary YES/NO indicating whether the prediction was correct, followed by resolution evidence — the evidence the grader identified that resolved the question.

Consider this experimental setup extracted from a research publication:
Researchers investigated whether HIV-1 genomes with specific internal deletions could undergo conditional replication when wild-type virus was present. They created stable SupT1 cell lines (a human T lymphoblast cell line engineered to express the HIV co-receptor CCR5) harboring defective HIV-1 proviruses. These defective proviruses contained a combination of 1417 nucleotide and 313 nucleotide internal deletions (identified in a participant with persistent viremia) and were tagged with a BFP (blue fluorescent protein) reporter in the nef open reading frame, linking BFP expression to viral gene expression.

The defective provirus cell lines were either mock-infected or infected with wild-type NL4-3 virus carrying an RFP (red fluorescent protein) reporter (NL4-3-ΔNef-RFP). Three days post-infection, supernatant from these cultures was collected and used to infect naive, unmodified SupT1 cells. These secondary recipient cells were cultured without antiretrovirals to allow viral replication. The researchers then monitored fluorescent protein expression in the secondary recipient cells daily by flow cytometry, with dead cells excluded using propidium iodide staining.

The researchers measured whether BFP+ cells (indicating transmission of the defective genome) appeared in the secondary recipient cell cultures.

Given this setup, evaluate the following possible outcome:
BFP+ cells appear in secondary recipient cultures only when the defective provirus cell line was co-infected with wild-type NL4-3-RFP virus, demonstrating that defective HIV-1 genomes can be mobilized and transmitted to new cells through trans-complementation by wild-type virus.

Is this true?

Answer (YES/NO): NO